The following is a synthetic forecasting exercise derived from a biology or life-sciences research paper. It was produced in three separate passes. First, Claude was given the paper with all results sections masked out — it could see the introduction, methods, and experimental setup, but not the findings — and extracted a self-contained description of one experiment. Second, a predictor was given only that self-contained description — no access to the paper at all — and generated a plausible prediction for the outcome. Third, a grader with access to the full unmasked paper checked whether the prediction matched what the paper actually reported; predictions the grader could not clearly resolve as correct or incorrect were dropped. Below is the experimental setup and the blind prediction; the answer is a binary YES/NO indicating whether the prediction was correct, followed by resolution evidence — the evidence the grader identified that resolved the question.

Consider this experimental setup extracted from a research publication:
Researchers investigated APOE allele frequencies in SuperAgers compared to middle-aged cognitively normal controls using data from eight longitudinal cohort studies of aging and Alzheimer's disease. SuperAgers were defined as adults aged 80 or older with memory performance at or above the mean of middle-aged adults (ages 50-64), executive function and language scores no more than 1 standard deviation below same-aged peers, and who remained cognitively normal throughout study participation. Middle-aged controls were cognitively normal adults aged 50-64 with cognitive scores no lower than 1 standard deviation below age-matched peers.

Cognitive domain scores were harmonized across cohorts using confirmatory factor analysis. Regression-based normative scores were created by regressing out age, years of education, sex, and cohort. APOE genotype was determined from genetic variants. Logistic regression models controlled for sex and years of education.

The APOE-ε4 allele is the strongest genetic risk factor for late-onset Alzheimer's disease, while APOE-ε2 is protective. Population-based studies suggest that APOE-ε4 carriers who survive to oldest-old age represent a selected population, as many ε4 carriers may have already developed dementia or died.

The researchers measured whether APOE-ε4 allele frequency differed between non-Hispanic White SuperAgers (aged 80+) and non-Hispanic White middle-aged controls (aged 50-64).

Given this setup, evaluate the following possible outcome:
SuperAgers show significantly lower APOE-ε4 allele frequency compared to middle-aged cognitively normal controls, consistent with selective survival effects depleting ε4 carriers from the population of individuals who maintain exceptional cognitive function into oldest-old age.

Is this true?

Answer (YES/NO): YES